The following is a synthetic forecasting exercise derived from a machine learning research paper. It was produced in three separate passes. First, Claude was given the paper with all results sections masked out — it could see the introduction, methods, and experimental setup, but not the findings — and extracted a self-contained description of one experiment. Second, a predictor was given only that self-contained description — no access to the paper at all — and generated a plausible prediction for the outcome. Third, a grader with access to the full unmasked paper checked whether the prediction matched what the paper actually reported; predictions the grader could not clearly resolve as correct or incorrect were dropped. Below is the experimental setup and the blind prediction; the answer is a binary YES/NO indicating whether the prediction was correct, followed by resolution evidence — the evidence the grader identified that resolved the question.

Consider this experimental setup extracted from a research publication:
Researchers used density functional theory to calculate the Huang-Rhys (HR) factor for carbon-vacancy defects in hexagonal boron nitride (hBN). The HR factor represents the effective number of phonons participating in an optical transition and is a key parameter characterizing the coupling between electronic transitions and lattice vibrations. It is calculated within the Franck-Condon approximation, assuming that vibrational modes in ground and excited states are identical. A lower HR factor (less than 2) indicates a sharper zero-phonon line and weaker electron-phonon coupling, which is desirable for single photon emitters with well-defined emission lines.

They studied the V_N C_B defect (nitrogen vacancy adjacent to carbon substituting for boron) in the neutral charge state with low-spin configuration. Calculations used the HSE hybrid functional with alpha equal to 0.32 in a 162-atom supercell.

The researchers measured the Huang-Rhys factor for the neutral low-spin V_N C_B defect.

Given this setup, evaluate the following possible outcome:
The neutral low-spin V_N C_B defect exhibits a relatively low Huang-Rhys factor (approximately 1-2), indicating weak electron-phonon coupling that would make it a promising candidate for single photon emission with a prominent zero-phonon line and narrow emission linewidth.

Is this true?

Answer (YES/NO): NO